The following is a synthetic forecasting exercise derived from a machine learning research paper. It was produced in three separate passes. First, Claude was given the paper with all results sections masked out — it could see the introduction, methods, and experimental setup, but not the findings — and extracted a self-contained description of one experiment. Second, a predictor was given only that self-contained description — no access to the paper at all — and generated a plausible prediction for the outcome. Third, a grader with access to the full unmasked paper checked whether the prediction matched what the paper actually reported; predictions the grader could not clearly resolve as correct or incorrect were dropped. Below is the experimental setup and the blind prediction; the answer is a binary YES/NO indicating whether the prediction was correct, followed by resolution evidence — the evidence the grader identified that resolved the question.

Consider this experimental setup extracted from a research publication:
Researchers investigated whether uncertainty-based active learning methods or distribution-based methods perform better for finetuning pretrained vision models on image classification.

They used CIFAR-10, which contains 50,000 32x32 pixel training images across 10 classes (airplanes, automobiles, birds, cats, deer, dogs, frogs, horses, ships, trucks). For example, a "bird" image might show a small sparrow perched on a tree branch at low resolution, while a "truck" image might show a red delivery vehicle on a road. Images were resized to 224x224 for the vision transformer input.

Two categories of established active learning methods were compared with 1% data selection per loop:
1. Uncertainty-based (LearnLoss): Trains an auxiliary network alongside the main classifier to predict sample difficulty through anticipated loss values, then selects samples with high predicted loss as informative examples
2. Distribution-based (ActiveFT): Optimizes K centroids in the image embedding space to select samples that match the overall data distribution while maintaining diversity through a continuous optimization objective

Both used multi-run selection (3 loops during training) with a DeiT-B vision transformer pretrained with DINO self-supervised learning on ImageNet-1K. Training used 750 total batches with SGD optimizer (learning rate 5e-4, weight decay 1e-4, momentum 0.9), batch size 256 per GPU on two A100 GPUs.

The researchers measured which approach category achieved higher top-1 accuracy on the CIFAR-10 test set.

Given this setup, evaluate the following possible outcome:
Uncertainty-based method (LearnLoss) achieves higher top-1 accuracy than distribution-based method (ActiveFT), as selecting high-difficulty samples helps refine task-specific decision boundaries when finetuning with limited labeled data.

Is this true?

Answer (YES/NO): NO